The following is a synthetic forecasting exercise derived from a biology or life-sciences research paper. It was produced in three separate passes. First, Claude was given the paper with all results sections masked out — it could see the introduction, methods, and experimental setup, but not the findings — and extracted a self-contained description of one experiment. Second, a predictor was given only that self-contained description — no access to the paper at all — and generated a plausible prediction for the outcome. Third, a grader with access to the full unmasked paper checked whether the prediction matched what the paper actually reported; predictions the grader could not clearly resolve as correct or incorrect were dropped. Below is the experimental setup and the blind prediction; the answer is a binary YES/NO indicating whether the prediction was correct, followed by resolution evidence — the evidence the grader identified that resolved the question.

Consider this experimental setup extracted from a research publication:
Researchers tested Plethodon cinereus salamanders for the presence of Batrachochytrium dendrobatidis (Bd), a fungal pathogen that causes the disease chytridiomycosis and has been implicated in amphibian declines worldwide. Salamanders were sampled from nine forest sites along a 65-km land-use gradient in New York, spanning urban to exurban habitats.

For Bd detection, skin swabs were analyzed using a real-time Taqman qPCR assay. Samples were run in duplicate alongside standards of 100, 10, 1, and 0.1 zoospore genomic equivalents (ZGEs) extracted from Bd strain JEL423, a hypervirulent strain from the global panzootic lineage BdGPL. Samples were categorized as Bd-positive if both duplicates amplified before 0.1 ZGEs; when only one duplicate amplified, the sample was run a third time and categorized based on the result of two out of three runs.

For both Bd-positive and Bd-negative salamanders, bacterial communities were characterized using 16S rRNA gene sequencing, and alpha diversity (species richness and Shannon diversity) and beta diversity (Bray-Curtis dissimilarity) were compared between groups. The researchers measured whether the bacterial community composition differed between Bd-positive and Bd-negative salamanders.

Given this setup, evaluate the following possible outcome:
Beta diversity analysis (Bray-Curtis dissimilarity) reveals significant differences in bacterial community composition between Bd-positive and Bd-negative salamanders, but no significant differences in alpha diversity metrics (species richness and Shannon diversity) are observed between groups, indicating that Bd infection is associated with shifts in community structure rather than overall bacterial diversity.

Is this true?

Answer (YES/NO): NO